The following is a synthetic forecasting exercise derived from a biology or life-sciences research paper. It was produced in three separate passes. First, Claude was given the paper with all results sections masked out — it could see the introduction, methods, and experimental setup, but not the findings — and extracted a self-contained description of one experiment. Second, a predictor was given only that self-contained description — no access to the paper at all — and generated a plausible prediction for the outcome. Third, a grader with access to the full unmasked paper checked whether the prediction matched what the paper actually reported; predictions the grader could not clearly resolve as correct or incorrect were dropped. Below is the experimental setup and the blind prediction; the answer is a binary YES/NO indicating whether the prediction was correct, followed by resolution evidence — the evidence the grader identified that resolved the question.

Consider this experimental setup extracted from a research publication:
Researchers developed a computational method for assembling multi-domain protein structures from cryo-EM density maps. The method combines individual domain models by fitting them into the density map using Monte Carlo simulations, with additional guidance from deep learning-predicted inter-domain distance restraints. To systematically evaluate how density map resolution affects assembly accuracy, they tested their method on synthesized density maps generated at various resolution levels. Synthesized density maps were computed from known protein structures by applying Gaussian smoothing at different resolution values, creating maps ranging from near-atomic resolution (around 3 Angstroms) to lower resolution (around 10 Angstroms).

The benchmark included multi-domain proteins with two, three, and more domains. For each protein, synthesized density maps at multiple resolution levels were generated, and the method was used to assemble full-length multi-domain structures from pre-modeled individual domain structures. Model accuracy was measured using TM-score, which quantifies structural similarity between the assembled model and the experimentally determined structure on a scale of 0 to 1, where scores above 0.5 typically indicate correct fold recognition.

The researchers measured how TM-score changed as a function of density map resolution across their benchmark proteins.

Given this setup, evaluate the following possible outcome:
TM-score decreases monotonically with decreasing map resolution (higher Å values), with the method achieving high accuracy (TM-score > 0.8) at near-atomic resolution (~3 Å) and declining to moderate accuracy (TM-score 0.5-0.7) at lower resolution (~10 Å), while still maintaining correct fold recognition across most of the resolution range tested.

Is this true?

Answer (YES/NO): NO